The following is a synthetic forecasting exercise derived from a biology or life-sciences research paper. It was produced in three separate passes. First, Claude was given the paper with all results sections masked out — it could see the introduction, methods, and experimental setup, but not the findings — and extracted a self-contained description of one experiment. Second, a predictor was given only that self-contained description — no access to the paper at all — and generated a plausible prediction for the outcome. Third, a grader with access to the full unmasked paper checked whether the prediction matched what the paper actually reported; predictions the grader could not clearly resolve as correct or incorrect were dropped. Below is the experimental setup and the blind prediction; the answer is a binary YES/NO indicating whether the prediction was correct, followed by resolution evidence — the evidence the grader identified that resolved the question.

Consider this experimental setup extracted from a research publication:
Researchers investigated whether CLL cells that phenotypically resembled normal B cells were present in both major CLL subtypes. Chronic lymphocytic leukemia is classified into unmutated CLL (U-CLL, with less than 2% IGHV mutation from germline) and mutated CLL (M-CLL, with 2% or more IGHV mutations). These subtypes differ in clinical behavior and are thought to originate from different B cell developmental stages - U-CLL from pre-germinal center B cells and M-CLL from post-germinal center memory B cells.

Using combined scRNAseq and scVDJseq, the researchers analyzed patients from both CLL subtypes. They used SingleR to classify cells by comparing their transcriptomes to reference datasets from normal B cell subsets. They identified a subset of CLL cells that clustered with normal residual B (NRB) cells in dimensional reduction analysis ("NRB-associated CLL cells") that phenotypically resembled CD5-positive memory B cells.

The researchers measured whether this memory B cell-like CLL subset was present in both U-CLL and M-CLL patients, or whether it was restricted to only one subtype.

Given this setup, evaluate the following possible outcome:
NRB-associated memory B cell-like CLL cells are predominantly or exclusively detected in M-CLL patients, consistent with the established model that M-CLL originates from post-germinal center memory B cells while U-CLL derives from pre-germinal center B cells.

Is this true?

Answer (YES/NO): NO